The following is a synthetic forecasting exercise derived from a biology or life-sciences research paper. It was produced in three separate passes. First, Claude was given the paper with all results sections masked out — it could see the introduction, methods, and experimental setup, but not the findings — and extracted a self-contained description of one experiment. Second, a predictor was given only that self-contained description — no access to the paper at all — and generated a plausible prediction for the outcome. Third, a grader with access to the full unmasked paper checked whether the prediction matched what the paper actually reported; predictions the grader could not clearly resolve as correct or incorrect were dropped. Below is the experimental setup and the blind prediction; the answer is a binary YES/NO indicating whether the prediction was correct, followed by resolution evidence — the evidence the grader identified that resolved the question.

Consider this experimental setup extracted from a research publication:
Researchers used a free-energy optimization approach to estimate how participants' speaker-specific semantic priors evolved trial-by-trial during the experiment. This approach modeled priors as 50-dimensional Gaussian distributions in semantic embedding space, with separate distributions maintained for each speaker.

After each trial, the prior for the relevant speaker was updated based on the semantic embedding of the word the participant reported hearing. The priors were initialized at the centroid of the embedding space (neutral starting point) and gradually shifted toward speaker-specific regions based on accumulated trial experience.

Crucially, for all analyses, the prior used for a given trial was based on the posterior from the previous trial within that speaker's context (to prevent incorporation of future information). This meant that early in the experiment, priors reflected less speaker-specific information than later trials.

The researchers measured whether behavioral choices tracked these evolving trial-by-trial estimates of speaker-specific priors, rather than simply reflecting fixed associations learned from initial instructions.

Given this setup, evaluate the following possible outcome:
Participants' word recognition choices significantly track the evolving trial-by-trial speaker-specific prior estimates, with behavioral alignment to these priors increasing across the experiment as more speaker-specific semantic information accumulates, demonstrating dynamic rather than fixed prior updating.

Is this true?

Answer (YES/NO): YES